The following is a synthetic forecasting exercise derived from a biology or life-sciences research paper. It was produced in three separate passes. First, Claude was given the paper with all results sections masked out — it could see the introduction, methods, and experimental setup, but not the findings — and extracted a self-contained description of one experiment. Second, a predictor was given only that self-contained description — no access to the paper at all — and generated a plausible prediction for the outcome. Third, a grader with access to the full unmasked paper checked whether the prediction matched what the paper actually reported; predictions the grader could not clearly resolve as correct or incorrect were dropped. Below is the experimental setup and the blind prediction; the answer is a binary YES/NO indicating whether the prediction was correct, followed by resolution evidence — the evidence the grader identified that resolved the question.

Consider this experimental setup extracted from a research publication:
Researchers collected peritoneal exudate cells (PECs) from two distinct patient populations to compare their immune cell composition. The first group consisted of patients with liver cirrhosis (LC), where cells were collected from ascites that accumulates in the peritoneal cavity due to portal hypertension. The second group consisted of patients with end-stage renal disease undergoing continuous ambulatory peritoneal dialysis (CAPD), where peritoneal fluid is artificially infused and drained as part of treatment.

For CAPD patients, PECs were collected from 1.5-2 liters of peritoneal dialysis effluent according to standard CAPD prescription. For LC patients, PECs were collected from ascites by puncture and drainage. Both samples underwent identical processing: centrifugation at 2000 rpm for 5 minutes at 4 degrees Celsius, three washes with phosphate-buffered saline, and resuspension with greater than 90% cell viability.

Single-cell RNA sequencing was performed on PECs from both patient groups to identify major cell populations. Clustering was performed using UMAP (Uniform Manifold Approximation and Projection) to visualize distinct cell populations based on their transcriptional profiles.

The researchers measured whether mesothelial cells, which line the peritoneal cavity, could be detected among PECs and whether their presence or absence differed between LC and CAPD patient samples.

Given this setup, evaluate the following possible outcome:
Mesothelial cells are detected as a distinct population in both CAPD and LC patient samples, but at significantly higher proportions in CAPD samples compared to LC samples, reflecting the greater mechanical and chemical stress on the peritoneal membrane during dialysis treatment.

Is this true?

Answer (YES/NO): NO